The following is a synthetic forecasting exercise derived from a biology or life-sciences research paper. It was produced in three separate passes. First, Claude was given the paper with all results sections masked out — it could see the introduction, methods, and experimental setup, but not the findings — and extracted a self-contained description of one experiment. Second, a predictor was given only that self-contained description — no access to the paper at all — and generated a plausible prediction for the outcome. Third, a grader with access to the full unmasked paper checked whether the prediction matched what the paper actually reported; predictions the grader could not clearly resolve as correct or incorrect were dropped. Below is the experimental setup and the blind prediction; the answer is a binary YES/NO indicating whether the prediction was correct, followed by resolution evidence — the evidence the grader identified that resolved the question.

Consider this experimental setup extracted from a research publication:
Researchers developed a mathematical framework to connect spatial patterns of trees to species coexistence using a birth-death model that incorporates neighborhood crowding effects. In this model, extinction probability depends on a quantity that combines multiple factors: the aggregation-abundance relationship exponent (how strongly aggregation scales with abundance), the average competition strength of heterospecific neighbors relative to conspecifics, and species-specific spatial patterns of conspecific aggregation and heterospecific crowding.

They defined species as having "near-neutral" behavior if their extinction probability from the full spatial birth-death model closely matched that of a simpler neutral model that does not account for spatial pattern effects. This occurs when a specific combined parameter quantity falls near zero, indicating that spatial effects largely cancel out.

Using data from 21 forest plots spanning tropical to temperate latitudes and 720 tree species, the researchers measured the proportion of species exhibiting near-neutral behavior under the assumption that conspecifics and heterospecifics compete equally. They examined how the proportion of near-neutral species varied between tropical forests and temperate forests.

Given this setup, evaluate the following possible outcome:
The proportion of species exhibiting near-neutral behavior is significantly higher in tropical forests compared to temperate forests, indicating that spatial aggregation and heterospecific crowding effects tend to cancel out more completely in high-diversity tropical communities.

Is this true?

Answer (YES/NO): YES